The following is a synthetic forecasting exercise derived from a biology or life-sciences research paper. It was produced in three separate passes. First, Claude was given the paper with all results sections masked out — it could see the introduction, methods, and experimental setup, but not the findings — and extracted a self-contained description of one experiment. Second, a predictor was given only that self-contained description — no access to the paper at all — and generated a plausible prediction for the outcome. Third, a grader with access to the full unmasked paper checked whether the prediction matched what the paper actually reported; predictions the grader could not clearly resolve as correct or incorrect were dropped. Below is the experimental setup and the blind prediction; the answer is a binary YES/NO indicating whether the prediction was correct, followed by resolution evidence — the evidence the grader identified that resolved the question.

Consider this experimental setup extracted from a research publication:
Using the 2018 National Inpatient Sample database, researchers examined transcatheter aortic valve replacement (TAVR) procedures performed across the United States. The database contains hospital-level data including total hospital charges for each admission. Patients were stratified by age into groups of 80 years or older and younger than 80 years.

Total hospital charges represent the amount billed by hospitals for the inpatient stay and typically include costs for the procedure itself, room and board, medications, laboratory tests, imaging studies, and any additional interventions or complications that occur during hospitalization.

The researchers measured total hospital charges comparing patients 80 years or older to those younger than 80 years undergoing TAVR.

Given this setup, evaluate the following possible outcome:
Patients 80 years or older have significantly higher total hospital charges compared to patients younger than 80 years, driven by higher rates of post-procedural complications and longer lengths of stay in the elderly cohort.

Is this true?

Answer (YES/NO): NO